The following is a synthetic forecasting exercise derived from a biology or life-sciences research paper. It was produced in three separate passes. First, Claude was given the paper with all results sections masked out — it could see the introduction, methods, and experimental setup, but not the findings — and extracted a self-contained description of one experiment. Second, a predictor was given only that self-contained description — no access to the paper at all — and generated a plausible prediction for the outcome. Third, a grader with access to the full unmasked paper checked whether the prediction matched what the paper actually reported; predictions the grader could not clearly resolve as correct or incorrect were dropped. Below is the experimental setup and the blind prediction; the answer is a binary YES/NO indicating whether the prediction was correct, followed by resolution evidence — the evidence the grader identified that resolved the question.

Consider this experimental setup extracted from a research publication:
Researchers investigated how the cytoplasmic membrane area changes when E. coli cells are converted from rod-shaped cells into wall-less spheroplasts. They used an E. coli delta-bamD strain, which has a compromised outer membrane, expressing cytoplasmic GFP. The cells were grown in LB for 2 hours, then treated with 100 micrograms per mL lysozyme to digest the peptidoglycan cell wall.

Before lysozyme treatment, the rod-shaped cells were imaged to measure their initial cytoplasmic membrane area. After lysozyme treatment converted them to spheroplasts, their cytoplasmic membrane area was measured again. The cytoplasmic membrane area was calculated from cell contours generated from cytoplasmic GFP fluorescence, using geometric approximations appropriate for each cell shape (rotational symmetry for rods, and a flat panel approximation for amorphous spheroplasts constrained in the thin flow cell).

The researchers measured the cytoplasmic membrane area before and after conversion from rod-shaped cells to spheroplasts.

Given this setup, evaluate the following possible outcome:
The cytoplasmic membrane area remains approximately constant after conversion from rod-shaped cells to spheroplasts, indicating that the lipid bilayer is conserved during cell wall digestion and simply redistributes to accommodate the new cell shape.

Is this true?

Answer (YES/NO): NO